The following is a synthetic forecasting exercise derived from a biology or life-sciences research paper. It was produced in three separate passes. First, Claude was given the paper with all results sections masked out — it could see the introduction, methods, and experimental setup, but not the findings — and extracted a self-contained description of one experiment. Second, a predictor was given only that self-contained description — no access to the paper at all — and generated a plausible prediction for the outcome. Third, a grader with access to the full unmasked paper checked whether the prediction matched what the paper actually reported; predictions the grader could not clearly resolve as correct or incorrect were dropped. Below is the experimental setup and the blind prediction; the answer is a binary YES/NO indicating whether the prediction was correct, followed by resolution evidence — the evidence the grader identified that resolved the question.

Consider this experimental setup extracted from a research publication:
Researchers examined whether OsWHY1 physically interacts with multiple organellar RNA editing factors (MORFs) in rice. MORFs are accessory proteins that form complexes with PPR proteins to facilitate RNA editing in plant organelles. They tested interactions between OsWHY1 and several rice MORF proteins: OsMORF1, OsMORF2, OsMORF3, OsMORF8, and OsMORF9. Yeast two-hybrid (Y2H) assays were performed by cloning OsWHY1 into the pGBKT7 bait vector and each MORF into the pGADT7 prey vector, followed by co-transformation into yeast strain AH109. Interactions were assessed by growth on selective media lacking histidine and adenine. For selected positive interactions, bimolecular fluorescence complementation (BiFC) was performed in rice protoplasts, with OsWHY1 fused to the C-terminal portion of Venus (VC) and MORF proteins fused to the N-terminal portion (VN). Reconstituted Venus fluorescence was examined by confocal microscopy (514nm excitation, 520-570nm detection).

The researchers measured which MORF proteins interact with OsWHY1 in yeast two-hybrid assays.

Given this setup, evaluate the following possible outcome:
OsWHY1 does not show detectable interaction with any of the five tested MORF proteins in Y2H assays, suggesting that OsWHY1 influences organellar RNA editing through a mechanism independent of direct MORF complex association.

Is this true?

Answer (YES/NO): NO